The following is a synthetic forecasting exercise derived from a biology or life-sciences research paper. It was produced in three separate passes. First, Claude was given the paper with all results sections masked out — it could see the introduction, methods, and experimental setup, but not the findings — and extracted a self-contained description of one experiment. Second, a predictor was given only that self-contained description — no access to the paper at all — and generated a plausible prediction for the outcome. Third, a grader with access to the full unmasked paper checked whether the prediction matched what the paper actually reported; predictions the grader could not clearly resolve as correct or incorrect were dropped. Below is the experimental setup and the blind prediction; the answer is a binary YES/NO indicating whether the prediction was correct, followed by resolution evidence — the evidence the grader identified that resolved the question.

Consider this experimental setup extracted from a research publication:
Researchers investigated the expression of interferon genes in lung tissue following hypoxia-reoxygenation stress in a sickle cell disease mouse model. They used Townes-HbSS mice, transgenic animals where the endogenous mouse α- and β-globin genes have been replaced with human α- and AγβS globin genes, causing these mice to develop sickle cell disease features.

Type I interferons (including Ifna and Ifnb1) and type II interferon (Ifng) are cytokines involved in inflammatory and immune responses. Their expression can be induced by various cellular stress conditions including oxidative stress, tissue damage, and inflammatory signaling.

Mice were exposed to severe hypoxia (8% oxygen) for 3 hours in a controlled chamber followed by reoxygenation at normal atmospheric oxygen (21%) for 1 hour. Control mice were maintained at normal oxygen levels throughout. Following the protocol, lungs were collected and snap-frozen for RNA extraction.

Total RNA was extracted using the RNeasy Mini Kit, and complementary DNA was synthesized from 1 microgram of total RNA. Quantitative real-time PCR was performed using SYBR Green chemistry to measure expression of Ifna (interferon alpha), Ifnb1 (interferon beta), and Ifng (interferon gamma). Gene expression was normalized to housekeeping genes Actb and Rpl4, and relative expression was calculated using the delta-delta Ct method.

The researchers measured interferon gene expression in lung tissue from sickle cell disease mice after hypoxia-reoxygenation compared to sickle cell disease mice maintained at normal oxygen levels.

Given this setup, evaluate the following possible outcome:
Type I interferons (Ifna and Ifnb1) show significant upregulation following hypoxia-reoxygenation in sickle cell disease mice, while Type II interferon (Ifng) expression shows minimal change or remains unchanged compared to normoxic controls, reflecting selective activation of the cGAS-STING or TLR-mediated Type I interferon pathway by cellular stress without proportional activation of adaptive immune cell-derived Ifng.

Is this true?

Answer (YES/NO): NO